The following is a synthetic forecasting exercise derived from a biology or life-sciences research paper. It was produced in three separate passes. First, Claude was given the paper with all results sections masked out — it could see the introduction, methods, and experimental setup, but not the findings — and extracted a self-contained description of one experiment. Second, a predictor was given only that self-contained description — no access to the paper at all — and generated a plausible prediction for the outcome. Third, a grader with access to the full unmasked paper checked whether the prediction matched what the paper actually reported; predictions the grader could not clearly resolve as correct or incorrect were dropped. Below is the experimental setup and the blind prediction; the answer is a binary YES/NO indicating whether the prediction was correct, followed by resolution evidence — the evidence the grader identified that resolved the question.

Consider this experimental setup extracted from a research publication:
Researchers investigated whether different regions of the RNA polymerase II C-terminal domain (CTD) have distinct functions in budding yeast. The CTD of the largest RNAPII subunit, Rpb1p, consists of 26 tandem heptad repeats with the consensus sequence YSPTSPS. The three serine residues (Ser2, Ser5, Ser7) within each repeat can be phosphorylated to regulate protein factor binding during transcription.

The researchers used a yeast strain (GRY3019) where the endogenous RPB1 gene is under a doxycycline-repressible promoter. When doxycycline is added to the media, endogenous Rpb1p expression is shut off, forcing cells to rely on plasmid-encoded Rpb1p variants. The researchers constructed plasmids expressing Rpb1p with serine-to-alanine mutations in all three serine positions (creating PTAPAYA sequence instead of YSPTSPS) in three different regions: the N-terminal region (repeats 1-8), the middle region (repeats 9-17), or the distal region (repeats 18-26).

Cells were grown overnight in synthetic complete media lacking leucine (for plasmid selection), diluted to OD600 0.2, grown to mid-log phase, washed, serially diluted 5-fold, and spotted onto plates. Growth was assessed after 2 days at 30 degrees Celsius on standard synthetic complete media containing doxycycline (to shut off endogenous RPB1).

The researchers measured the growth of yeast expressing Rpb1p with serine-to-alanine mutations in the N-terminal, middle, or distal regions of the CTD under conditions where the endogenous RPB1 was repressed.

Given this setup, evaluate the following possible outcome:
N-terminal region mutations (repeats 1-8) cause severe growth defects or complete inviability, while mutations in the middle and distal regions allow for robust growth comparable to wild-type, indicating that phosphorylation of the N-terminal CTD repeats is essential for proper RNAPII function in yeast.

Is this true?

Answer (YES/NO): NO